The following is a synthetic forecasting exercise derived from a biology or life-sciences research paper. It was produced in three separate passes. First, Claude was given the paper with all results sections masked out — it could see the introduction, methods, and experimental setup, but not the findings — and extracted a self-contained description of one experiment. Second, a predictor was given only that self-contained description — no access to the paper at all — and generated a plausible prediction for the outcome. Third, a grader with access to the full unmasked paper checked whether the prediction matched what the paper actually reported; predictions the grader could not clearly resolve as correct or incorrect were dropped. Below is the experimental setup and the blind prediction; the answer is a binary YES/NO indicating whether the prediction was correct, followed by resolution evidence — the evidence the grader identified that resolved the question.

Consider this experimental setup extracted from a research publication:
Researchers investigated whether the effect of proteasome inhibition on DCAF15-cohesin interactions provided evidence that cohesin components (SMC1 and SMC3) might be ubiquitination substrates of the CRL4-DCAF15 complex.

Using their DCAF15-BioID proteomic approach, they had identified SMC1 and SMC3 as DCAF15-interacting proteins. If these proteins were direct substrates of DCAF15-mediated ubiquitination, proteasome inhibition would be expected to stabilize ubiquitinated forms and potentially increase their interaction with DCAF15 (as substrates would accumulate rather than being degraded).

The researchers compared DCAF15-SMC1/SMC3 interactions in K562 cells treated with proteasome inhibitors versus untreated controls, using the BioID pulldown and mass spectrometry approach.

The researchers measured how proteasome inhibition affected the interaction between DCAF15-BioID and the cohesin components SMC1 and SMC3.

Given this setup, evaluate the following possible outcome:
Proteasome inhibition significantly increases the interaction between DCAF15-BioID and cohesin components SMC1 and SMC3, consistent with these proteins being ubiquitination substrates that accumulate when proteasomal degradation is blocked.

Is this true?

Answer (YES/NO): YES